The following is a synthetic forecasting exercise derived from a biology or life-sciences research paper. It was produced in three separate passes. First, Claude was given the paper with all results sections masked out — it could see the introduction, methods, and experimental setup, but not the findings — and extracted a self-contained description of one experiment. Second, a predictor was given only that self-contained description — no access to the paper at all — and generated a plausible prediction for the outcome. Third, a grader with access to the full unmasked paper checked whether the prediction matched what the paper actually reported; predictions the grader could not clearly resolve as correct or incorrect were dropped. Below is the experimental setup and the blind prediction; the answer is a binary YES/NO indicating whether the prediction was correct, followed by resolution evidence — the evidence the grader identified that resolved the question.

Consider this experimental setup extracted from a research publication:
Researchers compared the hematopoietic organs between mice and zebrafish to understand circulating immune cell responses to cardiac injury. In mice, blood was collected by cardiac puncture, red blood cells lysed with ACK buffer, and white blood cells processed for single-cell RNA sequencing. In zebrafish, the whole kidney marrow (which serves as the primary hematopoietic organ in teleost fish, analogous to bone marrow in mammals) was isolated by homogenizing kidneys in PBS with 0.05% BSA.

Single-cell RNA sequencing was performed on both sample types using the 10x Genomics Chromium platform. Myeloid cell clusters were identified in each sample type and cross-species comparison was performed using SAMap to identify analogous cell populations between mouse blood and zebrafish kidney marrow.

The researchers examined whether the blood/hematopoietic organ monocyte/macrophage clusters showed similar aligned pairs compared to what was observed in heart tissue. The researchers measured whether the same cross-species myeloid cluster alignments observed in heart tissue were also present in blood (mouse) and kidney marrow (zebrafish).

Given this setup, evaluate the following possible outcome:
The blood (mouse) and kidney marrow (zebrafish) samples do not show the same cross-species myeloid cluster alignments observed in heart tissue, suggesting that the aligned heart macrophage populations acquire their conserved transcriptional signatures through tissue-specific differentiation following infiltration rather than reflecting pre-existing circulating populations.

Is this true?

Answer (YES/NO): YES